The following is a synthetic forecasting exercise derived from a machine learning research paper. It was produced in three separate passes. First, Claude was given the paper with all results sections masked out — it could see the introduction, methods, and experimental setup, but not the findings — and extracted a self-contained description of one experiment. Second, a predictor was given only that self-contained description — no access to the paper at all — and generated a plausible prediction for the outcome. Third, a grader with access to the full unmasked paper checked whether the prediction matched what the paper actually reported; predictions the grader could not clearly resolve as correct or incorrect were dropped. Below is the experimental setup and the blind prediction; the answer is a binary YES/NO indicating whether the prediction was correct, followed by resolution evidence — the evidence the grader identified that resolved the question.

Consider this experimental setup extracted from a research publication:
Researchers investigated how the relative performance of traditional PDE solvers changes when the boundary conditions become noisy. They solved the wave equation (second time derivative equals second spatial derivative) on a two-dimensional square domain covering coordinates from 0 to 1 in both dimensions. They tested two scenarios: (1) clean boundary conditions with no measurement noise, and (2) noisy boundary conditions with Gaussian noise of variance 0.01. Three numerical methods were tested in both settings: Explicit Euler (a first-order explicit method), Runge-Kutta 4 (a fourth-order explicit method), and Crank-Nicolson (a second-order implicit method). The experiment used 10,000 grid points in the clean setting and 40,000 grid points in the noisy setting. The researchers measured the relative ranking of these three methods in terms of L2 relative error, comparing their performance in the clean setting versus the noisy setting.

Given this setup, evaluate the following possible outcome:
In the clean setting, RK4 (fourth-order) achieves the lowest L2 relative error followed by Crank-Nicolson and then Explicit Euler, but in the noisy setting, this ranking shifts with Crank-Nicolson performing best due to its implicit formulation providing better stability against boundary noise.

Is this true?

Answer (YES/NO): NO